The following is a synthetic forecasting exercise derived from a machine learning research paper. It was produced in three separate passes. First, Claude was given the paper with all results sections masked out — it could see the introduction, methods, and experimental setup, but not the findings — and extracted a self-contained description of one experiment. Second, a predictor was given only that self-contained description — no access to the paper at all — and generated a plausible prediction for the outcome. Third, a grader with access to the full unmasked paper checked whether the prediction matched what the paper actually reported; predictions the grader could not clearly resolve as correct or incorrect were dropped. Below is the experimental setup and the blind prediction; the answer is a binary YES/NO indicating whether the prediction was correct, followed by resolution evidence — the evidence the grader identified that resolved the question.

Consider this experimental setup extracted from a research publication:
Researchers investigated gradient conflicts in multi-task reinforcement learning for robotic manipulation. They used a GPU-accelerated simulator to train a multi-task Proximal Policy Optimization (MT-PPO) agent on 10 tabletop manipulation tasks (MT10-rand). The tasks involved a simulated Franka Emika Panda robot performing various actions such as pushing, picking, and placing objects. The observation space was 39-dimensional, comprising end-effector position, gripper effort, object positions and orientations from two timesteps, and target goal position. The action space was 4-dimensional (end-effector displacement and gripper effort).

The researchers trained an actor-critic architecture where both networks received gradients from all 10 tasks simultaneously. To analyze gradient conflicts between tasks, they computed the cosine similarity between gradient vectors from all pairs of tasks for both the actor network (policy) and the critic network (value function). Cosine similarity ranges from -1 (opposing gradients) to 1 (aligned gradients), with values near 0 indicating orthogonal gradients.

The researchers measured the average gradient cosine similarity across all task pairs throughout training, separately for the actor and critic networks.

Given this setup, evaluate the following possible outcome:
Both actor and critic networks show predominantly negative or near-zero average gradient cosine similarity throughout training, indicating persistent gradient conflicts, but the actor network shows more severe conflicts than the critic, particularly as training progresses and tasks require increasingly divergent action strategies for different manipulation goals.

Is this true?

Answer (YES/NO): NO